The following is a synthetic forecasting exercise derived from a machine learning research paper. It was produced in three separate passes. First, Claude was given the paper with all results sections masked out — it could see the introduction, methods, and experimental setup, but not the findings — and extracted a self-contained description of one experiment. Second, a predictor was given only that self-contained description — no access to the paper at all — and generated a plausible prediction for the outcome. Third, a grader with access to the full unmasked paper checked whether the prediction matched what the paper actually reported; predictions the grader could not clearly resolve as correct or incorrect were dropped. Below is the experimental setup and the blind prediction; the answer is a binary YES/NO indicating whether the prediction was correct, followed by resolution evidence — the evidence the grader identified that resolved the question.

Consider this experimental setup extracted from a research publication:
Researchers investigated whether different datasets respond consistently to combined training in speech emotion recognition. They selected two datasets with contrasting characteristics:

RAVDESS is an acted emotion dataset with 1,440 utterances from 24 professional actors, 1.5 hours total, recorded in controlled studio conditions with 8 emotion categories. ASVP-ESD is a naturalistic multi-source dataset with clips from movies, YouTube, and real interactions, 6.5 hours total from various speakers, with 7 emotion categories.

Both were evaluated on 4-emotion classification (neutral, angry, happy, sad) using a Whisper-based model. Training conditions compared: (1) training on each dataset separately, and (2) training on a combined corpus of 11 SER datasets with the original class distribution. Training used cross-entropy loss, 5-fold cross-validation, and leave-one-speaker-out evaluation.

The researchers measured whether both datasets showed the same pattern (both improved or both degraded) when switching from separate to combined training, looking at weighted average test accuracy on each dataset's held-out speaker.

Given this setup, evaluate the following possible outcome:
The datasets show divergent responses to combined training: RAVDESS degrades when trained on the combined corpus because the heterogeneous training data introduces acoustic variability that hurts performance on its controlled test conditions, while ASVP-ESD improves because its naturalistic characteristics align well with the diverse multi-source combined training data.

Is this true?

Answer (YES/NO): NO